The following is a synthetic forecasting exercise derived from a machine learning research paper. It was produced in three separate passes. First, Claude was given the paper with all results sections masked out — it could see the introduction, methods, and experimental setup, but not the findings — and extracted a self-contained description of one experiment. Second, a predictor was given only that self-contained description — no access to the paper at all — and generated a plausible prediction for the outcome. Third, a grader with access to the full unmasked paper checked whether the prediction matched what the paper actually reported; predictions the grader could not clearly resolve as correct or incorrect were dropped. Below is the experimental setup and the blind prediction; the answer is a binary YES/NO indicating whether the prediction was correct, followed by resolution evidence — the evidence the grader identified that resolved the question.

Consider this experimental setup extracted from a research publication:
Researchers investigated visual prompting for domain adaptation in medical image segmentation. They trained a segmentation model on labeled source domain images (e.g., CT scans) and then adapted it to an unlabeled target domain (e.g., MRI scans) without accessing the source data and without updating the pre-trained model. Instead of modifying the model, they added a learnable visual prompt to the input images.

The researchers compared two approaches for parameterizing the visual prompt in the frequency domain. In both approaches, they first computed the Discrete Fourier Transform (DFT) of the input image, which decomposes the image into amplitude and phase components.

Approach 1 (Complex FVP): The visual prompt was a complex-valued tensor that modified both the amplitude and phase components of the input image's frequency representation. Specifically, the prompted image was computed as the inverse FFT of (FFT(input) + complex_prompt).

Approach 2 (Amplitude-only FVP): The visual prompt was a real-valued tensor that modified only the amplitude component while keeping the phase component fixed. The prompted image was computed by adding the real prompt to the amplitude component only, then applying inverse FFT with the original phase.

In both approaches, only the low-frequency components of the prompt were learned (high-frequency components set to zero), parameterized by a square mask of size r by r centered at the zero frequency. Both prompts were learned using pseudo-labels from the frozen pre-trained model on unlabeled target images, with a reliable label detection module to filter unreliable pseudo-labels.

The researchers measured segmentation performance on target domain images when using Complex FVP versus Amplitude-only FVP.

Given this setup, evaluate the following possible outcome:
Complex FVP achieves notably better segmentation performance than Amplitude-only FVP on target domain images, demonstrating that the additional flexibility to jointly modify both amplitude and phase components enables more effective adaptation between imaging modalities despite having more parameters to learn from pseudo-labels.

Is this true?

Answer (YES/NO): YES